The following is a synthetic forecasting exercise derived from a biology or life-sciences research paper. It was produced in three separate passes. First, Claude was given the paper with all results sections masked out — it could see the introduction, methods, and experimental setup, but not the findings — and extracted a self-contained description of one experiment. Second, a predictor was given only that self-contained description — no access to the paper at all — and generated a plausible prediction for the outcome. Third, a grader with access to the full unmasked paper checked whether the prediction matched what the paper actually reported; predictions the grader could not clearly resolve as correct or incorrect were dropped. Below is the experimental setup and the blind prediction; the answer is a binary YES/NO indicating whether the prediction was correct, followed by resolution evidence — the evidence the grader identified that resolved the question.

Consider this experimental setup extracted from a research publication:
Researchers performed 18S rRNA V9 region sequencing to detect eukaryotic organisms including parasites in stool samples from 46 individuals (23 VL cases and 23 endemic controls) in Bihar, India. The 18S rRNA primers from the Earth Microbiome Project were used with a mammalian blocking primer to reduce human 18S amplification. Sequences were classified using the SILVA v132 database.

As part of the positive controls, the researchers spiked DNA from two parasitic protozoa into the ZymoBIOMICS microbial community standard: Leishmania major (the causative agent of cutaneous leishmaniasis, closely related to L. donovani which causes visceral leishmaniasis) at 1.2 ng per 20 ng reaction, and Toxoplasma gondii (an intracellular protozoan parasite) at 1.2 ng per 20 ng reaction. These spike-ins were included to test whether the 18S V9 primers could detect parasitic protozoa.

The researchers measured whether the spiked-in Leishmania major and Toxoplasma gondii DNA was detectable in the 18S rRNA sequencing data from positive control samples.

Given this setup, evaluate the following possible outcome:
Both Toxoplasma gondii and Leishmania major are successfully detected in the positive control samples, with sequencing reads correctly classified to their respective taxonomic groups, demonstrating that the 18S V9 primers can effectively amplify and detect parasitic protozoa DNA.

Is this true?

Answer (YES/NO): YES